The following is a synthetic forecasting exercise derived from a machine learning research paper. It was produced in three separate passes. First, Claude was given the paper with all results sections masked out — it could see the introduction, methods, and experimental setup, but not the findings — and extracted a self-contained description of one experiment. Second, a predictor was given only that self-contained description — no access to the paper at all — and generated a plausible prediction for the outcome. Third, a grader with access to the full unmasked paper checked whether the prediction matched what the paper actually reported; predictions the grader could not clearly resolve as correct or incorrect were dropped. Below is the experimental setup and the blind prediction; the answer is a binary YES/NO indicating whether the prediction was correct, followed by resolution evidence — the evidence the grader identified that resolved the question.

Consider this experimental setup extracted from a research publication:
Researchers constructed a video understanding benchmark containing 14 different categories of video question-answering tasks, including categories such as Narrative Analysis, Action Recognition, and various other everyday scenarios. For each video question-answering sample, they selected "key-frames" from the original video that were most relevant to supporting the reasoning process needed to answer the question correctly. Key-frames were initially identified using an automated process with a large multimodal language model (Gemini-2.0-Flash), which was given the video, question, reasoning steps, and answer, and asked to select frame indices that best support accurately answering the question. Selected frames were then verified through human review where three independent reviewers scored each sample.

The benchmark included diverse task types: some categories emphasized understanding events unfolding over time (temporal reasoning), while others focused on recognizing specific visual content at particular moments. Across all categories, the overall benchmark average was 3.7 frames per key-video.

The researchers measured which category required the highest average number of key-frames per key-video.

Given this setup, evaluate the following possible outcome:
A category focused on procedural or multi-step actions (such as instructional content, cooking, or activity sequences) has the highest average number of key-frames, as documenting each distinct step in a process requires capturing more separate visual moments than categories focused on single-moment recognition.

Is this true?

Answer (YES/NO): NO